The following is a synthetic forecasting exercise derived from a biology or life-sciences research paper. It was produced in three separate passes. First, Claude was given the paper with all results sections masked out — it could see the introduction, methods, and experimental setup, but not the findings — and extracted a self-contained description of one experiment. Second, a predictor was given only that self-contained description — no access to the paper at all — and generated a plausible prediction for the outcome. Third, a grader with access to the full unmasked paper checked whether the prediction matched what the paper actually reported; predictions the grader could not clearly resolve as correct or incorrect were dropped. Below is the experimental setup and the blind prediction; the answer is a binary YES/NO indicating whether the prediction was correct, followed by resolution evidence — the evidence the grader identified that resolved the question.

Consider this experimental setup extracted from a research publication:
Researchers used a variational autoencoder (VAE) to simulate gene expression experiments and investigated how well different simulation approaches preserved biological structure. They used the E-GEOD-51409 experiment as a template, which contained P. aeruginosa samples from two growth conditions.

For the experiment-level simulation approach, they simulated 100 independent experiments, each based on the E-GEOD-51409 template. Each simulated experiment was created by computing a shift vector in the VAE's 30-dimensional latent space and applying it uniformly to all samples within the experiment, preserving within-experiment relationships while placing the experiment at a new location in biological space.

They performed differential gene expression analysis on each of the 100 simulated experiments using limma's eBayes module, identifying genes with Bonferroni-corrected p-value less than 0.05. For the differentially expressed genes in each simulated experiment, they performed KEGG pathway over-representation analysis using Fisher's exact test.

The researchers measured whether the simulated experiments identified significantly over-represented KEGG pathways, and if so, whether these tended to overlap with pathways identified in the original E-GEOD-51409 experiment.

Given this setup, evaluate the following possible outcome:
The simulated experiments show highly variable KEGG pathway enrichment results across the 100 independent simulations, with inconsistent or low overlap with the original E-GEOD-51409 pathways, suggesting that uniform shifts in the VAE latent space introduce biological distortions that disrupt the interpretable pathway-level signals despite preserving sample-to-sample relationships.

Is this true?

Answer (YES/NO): NO